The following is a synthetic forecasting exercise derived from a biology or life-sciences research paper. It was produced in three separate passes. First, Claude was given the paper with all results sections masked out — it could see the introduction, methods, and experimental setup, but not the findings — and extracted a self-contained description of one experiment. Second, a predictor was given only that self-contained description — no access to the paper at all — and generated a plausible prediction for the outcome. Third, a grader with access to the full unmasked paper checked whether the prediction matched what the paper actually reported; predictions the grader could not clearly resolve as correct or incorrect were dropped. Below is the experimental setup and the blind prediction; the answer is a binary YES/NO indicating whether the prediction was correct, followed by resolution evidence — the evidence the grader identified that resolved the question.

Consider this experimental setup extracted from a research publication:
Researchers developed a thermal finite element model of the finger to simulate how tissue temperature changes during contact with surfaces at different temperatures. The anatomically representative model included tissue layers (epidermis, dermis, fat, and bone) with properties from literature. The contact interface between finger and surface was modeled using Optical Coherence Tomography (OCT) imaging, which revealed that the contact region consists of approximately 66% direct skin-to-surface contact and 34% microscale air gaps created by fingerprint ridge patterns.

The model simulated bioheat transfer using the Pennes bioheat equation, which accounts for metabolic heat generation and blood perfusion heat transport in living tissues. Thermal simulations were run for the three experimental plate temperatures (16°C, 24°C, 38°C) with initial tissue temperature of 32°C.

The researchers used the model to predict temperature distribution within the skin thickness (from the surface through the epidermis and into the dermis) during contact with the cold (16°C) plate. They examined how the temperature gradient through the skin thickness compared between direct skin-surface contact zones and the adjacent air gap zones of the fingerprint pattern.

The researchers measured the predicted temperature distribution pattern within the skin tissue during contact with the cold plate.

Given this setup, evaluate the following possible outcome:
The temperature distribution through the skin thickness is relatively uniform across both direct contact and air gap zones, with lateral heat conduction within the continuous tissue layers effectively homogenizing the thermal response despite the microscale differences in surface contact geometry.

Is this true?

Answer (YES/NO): NO